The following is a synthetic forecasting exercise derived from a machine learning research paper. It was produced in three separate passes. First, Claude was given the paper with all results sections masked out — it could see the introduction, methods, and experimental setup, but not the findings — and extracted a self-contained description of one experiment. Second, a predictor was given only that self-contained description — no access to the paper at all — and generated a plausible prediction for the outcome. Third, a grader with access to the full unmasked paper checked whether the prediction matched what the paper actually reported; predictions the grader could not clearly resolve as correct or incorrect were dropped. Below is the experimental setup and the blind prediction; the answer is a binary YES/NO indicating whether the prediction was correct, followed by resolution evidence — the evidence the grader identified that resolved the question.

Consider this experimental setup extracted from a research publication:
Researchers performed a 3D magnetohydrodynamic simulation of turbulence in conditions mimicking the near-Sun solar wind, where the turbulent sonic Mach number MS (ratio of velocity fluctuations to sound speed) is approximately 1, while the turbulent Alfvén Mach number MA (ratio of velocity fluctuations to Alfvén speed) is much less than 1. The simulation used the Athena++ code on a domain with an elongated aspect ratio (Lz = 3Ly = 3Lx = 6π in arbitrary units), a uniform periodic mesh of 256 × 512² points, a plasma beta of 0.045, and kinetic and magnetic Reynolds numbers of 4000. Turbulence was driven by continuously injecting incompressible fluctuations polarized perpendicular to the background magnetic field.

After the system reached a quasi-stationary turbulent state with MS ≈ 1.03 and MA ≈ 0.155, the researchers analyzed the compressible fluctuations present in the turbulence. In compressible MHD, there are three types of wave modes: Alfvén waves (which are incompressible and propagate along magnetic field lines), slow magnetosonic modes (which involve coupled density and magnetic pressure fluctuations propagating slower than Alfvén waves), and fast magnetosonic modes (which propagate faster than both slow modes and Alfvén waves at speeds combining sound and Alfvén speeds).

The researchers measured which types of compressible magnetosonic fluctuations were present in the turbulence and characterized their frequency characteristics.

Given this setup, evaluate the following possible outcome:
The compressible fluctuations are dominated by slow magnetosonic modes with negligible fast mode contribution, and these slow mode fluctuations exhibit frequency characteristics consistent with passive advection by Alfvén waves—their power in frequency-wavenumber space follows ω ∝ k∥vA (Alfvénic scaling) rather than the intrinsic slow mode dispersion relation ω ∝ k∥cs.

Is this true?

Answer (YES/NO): NO